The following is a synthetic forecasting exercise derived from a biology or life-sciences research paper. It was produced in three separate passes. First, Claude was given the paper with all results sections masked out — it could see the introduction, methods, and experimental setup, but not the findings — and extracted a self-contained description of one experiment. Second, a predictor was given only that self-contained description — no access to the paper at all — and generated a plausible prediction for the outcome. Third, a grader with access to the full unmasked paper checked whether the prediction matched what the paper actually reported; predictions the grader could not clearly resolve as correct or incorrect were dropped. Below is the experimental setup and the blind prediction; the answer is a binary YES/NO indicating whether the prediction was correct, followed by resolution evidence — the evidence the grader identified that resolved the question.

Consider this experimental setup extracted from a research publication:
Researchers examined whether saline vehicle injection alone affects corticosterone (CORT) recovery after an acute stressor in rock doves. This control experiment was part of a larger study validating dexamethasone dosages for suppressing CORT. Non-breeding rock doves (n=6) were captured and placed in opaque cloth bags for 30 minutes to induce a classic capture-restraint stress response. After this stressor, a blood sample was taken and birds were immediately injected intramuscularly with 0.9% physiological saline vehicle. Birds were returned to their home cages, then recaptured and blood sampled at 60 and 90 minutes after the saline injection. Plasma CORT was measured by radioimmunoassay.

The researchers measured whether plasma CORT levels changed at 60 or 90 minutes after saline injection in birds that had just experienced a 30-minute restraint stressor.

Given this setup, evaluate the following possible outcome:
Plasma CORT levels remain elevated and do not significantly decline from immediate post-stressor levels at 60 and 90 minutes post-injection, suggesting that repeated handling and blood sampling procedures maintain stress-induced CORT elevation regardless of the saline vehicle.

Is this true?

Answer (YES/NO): YES